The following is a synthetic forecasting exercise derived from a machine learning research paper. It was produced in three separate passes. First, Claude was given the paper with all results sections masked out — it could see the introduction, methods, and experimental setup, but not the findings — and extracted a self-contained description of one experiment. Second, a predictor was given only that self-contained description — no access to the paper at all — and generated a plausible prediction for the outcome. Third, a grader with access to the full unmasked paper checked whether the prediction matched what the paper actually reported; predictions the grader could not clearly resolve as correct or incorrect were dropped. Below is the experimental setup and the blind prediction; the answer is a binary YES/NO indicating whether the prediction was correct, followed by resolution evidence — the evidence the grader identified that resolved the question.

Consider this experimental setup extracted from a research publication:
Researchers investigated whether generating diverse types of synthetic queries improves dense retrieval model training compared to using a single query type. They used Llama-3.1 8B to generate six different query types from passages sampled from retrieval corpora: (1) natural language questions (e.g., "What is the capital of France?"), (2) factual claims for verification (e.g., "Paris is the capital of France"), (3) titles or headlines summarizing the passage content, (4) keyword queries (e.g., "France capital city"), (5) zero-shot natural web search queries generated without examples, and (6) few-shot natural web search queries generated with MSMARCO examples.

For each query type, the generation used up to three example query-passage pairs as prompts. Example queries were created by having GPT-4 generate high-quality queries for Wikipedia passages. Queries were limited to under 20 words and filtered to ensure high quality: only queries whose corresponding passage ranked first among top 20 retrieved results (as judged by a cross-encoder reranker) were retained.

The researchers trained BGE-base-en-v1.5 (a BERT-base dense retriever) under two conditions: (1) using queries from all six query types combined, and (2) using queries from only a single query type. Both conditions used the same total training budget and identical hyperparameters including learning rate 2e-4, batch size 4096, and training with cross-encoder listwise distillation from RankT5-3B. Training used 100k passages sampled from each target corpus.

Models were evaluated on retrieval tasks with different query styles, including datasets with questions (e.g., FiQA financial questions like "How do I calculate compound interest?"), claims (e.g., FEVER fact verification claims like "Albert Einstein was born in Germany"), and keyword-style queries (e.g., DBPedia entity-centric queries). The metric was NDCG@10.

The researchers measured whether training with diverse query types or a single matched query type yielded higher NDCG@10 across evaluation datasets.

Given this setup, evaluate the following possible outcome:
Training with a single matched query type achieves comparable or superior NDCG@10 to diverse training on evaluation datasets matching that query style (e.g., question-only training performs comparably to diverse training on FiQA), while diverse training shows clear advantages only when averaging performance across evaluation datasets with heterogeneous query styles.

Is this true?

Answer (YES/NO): NO